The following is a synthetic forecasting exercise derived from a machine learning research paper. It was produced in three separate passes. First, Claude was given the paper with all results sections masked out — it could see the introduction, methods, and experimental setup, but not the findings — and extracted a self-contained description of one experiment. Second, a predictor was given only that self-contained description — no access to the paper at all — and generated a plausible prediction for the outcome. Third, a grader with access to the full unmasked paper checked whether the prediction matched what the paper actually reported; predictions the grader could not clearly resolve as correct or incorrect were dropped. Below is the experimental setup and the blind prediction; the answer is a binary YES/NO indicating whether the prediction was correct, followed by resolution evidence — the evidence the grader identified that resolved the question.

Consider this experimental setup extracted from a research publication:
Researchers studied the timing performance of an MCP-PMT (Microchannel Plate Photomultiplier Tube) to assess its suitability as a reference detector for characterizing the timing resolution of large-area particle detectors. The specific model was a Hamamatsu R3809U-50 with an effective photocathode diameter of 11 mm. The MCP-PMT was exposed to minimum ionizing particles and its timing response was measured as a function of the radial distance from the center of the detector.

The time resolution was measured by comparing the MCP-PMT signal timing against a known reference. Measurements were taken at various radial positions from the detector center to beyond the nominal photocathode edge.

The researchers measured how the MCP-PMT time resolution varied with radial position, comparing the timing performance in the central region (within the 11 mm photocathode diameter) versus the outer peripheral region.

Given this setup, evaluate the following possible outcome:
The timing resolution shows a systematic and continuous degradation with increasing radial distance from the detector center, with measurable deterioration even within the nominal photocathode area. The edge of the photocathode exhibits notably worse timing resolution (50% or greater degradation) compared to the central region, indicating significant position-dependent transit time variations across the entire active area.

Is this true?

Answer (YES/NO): NO